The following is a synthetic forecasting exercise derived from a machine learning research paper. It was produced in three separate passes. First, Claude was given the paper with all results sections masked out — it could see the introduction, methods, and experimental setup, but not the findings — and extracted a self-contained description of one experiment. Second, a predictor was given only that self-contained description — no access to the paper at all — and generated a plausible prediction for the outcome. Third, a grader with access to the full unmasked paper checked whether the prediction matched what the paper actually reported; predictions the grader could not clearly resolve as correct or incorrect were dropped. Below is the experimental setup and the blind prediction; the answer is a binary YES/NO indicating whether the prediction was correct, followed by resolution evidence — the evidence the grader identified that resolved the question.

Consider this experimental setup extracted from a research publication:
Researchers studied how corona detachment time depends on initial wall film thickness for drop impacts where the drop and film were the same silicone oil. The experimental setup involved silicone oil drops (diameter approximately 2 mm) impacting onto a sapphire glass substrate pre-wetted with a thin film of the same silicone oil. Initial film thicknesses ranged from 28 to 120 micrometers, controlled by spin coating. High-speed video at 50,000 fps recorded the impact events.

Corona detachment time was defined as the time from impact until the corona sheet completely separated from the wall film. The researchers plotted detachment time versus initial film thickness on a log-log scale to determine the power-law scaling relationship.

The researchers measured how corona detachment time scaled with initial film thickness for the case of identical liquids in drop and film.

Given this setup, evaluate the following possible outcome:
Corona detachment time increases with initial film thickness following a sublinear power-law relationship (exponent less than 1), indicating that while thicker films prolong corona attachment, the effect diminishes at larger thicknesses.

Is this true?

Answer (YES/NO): NO